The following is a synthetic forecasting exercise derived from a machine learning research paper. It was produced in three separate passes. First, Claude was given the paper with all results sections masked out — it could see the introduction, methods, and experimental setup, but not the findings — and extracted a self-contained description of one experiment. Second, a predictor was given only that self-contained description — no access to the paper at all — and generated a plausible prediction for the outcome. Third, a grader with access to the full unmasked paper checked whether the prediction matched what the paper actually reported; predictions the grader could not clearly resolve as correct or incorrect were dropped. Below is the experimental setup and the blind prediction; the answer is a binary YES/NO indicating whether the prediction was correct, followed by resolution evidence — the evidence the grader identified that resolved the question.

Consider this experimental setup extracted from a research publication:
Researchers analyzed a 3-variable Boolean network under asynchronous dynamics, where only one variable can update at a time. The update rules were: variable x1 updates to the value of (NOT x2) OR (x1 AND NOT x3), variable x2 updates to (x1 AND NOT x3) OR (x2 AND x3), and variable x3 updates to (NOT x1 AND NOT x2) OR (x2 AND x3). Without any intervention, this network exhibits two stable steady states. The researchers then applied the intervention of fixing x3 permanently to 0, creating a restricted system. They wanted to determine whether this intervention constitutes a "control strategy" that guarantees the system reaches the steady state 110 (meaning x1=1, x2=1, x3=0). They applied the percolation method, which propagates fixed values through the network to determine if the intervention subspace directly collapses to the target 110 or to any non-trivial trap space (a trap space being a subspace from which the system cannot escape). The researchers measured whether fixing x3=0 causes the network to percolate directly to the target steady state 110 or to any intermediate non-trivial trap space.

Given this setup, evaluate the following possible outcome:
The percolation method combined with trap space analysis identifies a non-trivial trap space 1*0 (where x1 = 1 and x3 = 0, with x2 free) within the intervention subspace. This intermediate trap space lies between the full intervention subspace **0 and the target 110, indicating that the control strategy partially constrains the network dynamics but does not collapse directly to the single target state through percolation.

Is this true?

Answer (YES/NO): NO